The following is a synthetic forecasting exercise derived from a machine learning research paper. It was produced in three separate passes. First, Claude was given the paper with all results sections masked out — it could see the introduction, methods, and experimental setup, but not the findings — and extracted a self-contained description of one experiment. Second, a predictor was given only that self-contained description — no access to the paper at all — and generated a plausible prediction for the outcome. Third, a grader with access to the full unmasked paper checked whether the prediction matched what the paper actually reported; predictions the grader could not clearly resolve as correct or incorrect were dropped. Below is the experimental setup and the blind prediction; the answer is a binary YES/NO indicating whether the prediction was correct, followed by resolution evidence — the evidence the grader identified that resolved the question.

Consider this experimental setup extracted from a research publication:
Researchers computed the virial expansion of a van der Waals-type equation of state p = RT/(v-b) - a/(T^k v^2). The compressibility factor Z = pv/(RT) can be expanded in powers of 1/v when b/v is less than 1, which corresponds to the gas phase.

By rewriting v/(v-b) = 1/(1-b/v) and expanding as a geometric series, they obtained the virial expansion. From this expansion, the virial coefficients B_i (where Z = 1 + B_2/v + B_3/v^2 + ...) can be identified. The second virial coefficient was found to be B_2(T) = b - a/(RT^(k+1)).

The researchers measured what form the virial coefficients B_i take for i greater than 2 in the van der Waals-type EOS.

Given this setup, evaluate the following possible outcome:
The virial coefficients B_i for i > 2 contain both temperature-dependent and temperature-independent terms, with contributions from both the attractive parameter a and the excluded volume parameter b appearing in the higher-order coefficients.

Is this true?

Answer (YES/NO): NO